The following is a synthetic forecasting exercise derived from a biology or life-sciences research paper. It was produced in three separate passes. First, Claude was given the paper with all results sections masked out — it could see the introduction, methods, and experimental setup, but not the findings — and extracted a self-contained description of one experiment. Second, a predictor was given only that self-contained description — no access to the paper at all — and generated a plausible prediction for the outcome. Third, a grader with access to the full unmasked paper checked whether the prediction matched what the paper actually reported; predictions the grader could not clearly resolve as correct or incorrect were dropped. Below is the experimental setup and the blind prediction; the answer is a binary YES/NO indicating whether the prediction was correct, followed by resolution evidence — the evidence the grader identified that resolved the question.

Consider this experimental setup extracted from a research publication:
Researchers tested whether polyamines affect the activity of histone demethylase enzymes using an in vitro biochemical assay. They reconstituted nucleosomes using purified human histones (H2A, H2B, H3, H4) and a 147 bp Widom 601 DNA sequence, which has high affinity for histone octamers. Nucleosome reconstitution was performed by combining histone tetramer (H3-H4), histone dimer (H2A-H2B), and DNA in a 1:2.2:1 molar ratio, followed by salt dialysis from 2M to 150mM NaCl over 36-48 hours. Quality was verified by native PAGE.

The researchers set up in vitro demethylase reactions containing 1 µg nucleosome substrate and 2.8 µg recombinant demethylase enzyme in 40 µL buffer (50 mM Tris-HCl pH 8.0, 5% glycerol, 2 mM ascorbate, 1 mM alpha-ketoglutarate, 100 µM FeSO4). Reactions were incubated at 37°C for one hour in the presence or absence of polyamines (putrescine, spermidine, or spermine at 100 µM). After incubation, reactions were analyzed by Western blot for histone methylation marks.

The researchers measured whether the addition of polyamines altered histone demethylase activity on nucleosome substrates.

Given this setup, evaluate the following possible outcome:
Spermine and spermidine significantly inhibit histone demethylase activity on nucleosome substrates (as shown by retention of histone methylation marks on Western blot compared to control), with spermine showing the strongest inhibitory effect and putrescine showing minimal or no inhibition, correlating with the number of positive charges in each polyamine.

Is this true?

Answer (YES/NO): NO